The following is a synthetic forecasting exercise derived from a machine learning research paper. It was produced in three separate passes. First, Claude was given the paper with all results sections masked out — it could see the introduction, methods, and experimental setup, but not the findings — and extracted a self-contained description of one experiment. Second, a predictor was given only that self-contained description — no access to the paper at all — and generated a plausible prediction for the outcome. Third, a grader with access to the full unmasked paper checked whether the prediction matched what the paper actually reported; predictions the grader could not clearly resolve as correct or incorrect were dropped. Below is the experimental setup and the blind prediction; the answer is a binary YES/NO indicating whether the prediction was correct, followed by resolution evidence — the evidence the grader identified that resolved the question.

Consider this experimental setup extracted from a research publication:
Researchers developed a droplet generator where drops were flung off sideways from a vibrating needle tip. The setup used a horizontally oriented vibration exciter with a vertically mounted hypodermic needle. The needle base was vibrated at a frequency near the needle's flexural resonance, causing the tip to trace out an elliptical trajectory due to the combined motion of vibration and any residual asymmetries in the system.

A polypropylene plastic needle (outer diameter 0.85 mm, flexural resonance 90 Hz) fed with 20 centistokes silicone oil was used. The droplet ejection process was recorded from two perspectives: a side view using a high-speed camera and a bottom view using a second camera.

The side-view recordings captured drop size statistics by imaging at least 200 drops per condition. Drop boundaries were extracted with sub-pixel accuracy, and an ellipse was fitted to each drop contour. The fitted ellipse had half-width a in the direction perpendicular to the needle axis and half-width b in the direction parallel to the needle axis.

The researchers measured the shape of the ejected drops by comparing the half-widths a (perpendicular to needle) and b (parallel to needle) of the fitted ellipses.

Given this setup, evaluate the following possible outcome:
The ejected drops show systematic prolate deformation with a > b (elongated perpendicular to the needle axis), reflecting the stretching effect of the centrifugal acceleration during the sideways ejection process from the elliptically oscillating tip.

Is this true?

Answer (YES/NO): NO